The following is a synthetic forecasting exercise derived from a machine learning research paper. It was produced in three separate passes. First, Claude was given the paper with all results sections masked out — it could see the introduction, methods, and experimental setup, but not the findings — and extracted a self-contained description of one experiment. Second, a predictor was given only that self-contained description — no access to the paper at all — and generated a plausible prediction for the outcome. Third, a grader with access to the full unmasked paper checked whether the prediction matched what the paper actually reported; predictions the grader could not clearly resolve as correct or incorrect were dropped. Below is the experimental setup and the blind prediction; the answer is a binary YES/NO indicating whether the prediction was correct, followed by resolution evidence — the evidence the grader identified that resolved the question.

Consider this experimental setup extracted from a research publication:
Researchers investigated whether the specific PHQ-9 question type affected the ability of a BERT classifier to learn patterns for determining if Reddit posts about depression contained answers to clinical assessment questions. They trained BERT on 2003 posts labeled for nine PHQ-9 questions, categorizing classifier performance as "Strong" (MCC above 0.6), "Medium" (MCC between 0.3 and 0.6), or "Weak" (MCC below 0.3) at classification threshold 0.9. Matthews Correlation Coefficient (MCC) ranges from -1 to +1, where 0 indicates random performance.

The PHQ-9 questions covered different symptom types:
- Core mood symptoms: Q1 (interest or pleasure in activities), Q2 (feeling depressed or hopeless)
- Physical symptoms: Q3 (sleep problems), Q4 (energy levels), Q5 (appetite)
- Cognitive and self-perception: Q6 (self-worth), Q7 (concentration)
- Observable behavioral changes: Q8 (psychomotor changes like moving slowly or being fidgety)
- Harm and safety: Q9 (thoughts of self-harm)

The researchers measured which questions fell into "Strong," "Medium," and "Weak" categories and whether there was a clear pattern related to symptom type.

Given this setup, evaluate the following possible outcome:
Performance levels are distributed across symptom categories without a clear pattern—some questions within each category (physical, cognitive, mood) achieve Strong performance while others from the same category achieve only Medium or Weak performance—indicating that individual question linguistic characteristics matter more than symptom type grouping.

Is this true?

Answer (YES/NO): YES